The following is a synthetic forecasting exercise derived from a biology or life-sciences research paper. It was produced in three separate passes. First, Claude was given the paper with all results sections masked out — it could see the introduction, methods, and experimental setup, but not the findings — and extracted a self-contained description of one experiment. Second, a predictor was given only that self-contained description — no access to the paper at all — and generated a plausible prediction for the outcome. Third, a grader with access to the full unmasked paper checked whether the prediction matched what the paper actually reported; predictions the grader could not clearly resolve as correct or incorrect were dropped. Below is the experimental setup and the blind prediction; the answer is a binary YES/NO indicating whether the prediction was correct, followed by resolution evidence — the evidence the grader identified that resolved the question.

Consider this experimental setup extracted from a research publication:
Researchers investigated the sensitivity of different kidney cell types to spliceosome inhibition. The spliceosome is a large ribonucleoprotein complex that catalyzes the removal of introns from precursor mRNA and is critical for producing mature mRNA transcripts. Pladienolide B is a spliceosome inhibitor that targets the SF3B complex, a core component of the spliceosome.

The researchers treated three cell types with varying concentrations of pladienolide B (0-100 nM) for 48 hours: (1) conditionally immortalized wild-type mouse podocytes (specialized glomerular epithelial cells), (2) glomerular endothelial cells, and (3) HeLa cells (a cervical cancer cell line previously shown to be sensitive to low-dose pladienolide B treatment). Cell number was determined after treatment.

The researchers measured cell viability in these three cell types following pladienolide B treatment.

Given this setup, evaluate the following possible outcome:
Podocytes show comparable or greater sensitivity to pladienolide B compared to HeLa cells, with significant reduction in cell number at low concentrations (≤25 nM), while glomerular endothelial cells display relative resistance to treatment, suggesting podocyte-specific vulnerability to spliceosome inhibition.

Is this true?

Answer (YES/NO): NO